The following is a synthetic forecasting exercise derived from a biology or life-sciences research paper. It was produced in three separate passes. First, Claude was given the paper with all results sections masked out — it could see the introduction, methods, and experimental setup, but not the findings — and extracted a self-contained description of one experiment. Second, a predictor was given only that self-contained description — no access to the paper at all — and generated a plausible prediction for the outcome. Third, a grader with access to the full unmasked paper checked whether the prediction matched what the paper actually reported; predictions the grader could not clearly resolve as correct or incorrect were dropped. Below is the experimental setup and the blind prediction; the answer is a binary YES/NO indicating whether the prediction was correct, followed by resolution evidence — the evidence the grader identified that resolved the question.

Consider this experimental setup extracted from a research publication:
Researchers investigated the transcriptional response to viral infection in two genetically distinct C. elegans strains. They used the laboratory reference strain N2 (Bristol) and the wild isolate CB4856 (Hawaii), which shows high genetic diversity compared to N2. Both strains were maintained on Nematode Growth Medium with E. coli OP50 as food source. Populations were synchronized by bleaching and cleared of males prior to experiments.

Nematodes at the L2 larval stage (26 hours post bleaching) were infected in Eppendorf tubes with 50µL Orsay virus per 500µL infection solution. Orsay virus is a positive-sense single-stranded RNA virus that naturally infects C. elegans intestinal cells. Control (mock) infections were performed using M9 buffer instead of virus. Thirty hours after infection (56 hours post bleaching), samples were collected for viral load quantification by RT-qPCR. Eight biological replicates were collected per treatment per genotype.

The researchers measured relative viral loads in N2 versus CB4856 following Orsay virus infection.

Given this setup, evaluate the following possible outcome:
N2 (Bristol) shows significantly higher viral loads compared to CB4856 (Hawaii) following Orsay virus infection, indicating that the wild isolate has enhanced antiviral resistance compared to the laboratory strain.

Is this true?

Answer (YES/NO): YES